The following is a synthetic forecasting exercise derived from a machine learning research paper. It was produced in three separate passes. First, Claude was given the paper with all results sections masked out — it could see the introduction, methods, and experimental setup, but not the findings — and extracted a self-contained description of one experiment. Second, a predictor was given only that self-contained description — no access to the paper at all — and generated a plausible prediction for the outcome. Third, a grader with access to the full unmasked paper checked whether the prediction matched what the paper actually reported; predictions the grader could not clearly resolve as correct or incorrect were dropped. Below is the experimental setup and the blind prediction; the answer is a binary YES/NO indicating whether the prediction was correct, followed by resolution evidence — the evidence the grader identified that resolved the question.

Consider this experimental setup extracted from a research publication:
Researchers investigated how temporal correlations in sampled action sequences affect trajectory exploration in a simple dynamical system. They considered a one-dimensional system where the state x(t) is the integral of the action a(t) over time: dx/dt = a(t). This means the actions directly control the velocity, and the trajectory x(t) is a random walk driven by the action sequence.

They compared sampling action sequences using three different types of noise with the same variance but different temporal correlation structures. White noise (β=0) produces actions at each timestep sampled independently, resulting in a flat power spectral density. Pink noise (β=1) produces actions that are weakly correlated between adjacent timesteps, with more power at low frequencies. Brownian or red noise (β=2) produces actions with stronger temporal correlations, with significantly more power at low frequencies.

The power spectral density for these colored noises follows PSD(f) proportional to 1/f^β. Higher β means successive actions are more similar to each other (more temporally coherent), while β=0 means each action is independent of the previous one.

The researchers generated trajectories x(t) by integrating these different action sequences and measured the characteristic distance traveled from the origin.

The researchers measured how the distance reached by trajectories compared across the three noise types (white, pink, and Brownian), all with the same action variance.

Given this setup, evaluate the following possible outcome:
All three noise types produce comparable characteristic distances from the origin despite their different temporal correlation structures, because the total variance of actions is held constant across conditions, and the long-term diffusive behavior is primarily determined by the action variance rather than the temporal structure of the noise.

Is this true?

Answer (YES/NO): NO